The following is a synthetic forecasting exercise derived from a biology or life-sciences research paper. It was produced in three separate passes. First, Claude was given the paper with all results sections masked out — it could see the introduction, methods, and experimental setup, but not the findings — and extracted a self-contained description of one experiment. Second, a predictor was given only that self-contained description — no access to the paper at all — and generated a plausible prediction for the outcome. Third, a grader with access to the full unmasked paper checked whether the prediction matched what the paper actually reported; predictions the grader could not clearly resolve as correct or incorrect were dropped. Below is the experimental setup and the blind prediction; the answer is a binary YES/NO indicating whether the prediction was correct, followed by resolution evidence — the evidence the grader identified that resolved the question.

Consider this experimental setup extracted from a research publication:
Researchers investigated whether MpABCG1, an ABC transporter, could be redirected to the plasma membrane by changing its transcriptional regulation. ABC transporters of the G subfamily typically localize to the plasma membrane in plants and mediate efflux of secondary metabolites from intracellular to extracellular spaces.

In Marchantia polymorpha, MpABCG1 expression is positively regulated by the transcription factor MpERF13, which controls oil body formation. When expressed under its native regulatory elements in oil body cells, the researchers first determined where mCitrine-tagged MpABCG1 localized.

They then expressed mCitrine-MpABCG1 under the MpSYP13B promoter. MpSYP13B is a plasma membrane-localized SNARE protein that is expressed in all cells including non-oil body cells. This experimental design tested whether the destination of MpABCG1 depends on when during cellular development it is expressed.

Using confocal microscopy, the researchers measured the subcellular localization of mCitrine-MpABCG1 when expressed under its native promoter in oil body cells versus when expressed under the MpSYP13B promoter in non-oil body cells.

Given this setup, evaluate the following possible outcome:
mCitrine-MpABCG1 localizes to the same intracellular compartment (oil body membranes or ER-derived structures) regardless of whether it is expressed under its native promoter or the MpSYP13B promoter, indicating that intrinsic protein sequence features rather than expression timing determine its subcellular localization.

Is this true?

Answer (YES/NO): NO